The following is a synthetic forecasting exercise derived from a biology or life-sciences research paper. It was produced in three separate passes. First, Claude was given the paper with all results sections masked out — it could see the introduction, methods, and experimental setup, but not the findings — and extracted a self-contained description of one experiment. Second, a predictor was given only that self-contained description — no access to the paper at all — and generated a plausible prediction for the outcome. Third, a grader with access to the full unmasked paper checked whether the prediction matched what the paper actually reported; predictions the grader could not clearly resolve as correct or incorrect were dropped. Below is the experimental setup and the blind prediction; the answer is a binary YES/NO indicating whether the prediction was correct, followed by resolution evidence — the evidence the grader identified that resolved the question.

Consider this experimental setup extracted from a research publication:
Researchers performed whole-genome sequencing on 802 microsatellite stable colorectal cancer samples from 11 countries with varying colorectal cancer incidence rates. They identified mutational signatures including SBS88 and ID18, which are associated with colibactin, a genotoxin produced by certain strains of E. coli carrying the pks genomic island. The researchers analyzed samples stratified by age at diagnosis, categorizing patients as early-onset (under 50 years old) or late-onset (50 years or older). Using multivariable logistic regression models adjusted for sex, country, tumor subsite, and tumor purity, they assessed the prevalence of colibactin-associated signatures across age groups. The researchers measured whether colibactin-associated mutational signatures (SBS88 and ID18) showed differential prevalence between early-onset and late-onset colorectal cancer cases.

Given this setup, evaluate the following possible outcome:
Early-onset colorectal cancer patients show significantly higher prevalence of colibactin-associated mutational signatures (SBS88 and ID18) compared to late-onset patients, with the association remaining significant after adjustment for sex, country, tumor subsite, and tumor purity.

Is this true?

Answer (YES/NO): YES